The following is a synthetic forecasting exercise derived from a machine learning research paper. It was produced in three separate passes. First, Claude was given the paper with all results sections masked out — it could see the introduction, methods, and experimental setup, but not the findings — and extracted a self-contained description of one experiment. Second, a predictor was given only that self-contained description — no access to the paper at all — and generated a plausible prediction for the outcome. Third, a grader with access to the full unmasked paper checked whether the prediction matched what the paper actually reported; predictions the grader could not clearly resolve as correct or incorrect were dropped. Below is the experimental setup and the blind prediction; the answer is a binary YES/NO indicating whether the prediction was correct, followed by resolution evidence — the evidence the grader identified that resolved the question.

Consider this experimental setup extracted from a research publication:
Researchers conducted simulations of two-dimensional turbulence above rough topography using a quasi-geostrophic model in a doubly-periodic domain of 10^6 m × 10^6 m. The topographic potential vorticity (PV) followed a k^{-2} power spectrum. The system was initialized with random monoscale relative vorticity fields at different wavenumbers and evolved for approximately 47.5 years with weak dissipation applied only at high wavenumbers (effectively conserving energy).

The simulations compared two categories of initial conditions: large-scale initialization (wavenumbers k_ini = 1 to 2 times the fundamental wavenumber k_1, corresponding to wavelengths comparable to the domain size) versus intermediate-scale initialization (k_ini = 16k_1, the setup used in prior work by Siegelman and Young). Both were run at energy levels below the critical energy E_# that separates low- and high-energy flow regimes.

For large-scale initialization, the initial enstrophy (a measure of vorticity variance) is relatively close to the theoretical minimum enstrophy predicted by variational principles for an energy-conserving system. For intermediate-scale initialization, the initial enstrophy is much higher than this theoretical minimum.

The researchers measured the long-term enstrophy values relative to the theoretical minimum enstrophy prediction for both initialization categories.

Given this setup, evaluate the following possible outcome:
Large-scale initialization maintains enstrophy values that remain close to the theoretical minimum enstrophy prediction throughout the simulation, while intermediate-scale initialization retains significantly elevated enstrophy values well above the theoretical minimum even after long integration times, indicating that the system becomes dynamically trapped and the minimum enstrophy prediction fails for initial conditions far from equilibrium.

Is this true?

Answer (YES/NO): YES